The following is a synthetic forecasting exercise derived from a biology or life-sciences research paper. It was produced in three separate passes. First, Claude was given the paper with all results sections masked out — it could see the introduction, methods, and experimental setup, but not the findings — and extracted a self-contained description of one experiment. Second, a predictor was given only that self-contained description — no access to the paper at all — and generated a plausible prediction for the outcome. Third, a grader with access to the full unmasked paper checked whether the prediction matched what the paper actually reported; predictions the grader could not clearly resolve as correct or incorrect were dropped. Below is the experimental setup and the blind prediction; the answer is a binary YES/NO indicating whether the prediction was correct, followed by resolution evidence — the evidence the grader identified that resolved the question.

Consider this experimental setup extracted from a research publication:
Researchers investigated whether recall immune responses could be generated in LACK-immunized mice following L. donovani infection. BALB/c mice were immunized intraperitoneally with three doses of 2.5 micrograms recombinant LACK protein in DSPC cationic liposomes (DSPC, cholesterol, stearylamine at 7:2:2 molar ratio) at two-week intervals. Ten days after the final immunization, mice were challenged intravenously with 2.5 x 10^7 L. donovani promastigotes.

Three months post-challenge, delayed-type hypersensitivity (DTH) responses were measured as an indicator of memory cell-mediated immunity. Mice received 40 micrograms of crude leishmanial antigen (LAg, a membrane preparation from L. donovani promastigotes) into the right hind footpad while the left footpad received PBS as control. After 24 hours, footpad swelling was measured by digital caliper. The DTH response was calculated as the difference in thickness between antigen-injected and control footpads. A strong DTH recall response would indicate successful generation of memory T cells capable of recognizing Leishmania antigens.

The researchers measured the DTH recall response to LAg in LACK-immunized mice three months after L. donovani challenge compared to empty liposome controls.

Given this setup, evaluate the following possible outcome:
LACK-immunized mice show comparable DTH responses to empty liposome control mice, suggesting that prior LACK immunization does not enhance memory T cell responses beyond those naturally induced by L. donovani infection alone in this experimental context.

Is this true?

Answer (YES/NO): YES